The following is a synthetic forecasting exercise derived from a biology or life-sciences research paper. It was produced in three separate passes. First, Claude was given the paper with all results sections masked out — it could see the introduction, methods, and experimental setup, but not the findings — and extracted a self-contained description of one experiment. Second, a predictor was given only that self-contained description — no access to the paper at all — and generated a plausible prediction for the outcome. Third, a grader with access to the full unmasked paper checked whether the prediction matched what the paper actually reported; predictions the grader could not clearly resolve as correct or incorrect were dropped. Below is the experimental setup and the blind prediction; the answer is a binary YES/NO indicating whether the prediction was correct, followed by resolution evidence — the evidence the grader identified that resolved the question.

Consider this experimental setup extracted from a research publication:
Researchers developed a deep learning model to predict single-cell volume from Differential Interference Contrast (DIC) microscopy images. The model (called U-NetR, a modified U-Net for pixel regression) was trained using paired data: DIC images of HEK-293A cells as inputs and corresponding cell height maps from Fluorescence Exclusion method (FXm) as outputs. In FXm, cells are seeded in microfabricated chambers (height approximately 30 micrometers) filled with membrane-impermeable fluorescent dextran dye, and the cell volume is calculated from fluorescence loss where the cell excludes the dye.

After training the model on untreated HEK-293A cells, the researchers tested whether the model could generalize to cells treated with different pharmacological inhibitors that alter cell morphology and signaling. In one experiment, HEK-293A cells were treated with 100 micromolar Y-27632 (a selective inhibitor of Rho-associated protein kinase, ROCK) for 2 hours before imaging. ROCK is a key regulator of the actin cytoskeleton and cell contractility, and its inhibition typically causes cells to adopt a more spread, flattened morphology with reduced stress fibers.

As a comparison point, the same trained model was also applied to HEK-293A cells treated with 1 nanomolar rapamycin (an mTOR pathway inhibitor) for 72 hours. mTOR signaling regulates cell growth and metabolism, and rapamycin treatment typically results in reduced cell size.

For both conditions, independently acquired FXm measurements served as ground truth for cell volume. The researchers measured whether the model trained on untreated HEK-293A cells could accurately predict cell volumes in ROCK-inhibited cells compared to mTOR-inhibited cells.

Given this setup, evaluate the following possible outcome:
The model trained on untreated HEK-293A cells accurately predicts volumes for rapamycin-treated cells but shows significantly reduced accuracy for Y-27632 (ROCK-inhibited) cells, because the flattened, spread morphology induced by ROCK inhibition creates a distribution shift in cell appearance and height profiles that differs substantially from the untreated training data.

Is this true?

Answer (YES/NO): YES